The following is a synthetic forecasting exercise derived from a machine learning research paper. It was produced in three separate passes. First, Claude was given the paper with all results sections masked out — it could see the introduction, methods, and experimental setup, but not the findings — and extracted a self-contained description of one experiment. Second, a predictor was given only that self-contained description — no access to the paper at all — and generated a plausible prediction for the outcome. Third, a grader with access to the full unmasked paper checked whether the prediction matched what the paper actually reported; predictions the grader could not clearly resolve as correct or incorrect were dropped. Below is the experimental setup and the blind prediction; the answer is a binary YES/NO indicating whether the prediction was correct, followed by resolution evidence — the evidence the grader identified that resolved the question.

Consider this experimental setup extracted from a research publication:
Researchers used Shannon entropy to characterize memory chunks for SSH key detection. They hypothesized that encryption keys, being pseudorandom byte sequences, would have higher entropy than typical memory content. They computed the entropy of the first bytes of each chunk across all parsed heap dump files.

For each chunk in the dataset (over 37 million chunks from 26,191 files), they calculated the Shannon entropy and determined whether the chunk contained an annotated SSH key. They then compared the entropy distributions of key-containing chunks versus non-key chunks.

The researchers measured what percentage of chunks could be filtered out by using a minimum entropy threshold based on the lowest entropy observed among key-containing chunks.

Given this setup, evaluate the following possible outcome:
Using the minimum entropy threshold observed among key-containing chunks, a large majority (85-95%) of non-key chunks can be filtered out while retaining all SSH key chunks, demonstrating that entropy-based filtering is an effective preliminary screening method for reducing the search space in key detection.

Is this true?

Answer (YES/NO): NO